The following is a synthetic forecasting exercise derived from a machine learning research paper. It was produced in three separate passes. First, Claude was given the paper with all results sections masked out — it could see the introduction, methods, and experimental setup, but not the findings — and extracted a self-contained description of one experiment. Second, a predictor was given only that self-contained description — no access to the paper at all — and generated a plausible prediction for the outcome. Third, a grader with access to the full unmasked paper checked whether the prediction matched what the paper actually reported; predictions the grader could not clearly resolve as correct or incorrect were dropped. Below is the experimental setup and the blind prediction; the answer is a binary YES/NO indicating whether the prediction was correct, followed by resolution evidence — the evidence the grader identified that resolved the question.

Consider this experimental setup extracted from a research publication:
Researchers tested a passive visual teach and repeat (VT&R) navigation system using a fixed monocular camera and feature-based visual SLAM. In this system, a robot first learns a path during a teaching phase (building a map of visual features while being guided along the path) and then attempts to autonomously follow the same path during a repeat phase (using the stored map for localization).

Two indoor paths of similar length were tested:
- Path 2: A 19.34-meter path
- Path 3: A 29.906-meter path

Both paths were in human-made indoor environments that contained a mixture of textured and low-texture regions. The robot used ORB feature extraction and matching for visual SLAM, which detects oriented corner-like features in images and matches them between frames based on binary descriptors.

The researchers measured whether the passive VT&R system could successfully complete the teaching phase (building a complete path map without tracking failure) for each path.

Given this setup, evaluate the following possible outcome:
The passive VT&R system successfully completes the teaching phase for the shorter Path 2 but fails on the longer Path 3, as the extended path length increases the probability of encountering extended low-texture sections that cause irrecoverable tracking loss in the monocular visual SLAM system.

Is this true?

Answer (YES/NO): YES